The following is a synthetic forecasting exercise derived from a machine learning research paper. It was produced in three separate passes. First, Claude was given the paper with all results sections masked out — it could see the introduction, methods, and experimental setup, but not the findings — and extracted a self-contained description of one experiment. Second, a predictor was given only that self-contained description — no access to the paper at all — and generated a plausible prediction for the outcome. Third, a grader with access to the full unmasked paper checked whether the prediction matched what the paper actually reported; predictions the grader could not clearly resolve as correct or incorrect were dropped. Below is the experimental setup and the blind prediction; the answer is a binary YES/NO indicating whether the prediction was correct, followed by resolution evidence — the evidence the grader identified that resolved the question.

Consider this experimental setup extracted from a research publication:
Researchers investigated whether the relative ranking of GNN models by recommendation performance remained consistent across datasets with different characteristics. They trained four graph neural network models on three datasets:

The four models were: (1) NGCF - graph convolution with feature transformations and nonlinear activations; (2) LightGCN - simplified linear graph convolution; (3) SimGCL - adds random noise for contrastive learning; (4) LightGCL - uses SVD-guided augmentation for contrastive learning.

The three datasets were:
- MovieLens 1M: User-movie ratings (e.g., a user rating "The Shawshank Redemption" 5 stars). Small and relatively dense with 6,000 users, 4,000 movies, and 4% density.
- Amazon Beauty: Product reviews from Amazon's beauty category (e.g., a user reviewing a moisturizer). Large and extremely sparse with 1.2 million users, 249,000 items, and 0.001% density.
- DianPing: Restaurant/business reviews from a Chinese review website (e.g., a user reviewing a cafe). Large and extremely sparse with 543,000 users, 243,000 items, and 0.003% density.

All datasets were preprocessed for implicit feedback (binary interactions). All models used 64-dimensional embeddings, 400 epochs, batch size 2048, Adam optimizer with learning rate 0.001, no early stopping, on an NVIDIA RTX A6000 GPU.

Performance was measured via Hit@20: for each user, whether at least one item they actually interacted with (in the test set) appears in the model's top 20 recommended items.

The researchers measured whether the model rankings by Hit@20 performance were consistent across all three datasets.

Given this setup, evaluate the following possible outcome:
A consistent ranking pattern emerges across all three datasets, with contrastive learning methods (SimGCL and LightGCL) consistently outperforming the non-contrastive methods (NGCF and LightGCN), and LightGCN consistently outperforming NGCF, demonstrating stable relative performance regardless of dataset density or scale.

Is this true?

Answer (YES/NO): NO